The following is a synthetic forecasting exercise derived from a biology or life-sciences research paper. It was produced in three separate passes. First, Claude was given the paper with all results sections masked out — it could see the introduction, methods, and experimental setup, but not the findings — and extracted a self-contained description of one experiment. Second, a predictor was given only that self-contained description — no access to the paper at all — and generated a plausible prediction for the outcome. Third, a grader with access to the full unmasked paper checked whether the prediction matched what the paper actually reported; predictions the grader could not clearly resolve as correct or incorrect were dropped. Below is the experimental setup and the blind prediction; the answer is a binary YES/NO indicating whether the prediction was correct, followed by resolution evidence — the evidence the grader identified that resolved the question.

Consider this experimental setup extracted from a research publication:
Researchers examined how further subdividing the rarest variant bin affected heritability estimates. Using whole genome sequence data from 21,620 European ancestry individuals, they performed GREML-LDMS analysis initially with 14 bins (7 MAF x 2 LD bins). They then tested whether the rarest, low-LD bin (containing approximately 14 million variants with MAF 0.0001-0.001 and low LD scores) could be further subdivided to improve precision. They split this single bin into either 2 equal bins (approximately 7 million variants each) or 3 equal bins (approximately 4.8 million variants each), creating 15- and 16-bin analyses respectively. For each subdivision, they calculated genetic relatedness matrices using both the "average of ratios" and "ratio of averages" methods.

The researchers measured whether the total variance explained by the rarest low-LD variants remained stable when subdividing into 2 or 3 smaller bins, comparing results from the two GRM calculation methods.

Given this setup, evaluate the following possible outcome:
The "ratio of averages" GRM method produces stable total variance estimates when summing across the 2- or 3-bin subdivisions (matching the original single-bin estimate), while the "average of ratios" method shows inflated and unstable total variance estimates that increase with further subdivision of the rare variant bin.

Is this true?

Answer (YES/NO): NO